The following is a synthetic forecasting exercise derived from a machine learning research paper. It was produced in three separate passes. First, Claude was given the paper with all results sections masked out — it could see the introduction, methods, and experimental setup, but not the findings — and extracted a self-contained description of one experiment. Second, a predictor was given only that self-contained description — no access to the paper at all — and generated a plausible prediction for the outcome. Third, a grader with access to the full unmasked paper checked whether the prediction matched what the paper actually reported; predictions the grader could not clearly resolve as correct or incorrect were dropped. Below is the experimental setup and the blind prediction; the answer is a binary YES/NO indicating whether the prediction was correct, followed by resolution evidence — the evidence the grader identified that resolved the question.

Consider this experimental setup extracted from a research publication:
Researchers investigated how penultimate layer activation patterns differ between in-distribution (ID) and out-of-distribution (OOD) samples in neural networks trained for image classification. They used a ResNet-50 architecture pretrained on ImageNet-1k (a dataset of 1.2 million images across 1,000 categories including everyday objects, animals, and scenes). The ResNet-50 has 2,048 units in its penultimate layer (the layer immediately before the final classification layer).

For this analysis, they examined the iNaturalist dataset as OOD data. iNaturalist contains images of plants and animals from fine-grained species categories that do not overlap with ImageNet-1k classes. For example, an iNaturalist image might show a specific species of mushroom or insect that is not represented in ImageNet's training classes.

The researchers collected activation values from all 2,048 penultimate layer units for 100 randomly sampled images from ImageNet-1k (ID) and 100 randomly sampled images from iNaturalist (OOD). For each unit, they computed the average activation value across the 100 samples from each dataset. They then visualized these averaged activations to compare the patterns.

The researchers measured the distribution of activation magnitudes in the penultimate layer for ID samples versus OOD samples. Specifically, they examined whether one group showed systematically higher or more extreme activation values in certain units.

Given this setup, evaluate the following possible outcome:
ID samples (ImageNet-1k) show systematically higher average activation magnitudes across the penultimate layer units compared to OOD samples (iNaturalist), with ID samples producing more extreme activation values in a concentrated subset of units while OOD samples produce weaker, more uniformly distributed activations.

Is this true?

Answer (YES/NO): NO